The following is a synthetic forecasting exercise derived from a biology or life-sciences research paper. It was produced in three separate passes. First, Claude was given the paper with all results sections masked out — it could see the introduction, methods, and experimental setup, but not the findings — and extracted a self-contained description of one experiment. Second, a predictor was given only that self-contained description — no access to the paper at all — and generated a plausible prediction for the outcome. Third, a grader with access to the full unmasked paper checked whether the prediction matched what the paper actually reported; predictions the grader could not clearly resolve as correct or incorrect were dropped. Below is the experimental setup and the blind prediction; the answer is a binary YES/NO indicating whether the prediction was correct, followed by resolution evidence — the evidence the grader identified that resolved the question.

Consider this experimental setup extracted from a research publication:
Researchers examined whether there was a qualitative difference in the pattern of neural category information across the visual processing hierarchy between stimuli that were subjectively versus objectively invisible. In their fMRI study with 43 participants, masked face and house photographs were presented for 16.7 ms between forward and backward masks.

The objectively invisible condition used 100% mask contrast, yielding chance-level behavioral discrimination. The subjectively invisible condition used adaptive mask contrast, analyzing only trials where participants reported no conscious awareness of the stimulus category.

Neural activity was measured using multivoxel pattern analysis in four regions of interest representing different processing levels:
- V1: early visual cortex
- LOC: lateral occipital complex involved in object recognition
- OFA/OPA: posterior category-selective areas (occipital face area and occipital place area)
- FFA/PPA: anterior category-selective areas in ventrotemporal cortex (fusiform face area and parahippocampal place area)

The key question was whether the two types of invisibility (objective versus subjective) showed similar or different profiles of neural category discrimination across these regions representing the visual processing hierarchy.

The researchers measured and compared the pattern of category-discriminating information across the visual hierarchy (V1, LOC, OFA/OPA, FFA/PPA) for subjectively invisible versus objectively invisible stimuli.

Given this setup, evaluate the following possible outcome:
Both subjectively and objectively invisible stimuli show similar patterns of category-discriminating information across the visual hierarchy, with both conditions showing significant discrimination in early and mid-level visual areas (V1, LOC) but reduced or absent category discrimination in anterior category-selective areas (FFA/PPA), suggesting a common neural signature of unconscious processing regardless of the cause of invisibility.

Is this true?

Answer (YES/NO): NO